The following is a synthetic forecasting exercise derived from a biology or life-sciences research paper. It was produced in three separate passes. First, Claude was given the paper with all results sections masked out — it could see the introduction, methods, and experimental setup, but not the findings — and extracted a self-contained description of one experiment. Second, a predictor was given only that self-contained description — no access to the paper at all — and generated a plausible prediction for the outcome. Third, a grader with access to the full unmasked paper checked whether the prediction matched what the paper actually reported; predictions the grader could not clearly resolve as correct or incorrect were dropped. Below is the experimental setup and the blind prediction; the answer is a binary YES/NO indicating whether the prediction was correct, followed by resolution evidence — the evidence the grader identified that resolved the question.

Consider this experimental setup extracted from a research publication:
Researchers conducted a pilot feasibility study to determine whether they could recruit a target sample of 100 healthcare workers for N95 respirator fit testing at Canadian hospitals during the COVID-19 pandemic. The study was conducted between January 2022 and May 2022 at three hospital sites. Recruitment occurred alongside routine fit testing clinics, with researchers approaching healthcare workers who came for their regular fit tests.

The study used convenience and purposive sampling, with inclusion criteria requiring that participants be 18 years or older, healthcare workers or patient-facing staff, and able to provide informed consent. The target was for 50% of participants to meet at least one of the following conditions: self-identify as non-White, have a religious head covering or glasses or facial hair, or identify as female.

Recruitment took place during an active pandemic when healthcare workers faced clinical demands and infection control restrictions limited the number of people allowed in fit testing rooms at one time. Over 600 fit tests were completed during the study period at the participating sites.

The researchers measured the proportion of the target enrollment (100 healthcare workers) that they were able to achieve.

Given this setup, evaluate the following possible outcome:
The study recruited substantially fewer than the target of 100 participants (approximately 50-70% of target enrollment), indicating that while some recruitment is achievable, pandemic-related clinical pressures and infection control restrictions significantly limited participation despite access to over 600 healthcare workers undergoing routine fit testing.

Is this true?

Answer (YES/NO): NO